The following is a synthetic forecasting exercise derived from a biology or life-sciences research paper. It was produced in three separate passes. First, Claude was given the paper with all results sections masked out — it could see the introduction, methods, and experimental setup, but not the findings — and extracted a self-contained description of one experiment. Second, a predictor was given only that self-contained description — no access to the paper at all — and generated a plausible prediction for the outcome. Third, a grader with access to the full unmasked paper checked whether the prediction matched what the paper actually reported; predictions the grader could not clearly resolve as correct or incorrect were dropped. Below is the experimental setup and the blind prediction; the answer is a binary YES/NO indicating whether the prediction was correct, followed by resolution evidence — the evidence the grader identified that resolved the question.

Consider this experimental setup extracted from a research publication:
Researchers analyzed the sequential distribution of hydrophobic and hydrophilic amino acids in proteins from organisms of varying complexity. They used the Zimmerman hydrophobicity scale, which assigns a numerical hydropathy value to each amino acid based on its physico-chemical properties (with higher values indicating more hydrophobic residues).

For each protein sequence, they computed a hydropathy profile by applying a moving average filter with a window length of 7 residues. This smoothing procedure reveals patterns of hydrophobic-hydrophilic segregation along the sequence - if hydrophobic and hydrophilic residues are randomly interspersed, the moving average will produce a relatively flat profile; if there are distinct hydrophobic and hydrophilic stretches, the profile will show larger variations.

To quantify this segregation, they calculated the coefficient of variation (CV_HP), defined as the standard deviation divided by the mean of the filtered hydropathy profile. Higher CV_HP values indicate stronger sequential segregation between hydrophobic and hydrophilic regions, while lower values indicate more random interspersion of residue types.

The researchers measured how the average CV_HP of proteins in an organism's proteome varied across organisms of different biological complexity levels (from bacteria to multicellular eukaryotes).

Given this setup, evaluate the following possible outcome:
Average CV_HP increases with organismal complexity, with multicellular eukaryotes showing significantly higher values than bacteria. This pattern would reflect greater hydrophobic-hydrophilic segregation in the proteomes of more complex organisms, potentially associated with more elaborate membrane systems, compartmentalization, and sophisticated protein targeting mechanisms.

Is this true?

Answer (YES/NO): YES